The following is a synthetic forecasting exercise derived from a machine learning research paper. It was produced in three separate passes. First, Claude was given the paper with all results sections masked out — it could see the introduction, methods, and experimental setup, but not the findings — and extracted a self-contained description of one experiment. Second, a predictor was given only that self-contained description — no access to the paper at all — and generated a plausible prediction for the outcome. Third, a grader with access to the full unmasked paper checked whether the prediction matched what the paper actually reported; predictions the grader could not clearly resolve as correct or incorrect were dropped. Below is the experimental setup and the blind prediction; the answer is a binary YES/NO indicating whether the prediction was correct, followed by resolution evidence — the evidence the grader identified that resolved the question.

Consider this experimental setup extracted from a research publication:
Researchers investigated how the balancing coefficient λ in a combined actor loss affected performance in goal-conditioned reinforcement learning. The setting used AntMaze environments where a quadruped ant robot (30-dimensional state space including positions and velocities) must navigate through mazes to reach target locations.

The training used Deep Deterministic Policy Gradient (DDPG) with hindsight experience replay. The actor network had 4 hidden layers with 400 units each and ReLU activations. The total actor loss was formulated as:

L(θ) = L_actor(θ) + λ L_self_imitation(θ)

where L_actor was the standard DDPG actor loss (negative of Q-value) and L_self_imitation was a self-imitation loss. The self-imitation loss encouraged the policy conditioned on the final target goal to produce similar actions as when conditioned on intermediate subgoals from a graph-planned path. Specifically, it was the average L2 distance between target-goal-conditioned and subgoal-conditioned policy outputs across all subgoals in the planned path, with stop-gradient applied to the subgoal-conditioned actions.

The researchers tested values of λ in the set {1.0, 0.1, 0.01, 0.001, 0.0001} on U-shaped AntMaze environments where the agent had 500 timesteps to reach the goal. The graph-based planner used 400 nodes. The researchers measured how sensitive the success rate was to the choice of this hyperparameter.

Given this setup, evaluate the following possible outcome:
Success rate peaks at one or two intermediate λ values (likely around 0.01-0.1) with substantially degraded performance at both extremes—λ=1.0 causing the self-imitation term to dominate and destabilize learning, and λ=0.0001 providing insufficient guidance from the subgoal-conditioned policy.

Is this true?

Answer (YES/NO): NO